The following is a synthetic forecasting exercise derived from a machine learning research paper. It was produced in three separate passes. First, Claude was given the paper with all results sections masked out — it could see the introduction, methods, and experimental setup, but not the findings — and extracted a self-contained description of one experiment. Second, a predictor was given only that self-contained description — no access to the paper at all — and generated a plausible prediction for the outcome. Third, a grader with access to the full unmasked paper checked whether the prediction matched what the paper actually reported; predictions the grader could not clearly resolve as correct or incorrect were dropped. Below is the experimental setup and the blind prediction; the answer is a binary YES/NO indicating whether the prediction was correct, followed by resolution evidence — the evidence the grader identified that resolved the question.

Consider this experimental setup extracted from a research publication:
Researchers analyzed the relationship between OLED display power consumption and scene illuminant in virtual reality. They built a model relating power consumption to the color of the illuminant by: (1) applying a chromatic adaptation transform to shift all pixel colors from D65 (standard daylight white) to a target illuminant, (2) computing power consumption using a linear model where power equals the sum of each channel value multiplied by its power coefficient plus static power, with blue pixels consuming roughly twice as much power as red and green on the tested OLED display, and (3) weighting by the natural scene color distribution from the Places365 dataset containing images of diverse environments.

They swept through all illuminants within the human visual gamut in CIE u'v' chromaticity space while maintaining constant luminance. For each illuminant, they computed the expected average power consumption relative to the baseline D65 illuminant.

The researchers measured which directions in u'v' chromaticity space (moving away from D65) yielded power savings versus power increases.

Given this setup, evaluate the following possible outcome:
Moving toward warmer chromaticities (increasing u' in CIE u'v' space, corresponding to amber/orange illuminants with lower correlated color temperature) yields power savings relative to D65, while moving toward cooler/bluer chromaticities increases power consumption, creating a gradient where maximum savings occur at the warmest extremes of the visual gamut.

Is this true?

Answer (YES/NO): NO